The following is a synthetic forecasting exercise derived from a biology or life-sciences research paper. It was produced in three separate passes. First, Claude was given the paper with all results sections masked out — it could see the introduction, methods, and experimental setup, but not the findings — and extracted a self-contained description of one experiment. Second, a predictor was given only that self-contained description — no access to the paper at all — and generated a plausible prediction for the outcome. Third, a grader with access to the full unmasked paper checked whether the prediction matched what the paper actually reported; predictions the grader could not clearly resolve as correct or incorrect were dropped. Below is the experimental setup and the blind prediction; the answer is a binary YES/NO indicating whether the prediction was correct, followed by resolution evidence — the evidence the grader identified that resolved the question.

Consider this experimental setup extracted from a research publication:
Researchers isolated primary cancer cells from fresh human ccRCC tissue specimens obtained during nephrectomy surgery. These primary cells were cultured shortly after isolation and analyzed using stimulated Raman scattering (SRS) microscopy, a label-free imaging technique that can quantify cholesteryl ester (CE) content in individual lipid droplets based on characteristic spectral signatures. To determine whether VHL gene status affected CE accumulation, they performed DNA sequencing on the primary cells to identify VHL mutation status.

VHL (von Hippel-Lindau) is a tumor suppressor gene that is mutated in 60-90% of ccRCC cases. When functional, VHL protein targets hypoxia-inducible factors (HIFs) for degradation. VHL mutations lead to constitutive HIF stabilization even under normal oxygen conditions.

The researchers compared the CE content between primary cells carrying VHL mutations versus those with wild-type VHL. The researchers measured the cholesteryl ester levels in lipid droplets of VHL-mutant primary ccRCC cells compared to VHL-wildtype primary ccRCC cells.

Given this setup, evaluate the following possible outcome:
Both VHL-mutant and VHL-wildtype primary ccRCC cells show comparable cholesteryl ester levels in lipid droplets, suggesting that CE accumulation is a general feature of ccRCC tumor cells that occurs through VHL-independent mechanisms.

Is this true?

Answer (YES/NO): NO